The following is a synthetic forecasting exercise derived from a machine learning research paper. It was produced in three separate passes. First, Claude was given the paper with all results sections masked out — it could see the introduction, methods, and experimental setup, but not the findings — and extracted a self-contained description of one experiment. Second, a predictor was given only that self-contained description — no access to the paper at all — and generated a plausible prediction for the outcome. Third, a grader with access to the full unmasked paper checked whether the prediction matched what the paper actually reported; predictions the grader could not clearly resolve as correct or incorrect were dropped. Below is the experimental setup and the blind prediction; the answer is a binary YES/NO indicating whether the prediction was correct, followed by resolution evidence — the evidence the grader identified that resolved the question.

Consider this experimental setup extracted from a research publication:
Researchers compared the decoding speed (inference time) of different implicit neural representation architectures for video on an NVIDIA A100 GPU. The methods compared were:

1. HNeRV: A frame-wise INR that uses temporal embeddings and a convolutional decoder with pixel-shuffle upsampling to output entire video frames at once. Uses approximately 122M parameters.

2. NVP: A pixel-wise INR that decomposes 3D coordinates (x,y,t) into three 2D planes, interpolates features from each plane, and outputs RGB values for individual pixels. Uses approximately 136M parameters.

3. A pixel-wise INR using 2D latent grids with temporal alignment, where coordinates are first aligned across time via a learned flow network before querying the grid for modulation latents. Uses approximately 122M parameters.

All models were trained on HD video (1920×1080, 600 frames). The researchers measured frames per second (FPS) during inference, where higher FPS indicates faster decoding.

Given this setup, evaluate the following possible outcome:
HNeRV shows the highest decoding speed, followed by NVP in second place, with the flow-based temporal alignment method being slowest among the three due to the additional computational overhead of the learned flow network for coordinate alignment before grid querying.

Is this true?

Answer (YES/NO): YES